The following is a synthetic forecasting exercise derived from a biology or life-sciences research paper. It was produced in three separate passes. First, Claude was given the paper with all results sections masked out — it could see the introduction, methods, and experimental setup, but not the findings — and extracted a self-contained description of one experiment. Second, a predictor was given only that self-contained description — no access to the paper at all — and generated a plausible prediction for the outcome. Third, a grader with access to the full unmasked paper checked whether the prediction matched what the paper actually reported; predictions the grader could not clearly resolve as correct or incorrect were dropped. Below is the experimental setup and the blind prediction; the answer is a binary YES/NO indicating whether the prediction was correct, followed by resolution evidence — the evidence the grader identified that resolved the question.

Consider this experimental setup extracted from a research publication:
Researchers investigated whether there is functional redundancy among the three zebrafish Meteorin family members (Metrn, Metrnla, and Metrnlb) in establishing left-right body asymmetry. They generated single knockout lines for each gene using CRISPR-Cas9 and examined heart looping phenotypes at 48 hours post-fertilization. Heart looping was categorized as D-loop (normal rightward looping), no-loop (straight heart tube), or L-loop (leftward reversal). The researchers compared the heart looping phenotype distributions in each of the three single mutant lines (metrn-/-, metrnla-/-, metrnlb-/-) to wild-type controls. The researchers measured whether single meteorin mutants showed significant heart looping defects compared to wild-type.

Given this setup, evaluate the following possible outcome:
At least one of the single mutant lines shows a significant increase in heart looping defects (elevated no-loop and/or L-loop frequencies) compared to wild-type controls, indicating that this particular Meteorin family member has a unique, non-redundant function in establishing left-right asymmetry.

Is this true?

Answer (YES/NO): YES